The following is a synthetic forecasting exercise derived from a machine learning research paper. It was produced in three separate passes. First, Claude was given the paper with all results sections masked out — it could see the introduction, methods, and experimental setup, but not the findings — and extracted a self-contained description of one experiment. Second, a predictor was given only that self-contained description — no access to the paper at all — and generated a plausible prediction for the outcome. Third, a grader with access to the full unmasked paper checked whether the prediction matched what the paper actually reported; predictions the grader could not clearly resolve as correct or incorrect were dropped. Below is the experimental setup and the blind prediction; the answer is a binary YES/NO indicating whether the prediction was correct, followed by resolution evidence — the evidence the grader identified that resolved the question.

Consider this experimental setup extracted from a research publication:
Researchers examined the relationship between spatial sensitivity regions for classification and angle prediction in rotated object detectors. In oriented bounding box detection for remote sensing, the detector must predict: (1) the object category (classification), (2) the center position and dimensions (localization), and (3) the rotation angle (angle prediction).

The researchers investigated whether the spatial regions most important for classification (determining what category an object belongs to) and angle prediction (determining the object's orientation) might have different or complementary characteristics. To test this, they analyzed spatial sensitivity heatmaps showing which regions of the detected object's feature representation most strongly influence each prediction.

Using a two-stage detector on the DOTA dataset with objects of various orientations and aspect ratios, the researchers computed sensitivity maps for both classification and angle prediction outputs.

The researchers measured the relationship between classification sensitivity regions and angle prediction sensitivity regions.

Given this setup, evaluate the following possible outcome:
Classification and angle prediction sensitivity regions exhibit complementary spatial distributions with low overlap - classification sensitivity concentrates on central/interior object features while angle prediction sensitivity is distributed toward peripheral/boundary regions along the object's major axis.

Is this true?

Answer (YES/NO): YES